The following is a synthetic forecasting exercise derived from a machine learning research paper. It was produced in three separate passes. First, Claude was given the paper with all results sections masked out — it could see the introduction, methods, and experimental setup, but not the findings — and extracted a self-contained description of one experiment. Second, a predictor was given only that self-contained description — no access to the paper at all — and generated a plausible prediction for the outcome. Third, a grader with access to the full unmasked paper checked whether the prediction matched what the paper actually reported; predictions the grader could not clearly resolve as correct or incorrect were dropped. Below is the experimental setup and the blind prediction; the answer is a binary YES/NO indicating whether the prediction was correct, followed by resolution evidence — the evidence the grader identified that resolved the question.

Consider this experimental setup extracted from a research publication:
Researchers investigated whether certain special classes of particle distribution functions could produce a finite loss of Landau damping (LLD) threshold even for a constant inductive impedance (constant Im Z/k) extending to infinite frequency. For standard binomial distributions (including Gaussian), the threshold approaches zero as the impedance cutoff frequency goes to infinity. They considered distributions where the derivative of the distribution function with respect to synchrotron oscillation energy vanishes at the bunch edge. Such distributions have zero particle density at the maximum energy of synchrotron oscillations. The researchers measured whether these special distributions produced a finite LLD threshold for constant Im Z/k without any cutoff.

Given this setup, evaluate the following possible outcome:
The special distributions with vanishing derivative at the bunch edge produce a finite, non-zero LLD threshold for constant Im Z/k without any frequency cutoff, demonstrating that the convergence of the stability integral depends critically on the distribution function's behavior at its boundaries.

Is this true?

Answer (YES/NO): YES